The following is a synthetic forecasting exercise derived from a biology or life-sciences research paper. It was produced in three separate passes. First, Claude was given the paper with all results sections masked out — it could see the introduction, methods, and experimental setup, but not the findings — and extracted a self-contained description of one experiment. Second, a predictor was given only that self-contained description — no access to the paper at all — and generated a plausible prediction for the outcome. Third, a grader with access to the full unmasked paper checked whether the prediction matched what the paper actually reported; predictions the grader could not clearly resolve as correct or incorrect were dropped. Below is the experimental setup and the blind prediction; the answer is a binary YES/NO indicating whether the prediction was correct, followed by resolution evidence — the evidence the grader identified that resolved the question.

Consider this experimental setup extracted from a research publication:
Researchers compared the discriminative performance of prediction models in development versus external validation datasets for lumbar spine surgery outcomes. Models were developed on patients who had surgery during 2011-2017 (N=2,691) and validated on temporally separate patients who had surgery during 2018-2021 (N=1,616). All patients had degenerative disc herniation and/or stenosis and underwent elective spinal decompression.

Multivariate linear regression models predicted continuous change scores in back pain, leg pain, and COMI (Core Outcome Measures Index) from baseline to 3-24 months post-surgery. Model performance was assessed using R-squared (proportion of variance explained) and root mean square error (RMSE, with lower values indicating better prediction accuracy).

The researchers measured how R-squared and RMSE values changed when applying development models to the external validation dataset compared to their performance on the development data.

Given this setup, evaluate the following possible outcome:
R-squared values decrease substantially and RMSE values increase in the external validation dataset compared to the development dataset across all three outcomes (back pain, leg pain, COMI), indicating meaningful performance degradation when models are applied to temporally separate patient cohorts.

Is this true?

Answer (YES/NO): NO